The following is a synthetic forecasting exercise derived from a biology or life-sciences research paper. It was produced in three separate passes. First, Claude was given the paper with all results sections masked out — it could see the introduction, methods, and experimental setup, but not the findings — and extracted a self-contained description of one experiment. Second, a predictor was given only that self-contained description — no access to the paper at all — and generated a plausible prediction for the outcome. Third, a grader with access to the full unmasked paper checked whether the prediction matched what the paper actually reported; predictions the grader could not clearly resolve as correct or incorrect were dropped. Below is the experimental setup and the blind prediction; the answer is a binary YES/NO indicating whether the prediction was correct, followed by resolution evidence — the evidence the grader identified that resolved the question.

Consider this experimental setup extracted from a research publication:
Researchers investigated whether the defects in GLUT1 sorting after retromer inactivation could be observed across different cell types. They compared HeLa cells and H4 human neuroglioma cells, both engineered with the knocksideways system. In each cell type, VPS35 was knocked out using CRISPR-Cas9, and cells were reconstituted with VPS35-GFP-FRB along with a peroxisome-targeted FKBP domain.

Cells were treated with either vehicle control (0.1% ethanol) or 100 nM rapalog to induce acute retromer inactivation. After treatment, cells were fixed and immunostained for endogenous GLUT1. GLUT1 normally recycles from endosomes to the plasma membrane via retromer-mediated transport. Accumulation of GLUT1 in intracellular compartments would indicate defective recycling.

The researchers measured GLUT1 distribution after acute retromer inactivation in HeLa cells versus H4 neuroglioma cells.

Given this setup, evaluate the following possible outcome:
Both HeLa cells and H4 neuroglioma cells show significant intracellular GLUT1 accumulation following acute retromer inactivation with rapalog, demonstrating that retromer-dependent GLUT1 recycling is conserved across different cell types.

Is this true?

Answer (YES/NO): YES